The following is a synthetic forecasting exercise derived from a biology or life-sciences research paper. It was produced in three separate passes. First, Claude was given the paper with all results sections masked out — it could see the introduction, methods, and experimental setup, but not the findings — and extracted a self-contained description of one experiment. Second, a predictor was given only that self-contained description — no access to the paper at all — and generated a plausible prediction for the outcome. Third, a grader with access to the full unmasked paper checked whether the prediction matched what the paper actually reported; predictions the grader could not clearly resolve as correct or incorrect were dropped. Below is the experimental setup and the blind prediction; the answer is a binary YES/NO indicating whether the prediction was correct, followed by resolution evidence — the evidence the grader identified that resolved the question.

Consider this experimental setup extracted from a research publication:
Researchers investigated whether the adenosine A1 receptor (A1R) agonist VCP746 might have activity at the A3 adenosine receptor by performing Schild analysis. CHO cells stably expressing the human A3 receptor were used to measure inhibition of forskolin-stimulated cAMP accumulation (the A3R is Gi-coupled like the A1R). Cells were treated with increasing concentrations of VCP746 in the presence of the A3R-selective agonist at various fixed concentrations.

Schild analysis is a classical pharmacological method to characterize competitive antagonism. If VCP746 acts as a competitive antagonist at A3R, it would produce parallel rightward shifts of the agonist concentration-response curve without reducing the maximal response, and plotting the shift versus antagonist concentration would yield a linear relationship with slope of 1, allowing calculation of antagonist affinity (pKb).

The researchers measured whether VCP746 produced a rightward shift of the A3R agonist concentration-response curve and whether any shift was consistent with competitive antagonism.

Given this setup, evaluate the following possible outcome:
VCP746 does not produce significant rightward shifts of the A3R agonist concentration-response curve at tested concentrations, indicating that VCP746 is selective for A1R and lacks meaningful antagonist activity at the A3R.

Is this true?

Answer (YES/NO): NO